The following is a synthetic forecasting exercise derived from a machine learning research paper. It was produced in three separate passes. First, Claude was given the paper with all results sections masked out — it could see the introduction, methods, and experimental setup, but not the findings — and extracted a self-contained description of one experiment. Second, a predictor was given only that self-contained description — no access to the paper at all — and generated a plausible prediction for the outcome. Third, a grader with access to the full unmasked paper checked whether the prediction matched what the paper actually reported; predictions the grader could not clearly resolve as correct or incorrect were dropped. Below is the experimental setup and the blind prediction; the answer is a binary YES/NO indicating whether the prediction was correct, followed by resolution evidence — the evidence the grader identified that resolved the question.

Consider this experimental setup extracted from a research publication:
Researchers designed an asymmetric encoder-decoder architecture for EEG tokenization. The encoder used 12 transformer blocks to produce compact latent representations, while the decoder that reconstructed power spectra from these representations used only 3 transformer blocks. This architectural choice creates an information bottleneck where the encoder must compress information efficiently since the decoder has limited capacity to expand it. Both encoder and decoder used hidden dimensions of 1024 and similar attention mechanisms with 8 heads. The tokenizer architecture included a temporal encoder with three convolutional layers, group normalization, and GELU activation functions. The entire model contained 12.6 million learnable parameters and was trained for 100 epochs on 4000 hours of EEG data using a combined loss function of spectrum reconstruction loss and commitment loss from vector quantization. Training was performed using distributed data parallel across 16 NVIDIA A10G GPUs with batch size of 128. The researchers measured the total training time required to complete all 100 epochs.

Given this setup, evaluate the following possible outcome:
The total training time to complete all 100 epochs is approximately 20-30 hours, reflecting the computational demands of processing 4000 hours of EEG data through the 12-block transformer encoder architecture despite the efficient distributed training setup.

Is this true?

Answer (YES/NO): NO